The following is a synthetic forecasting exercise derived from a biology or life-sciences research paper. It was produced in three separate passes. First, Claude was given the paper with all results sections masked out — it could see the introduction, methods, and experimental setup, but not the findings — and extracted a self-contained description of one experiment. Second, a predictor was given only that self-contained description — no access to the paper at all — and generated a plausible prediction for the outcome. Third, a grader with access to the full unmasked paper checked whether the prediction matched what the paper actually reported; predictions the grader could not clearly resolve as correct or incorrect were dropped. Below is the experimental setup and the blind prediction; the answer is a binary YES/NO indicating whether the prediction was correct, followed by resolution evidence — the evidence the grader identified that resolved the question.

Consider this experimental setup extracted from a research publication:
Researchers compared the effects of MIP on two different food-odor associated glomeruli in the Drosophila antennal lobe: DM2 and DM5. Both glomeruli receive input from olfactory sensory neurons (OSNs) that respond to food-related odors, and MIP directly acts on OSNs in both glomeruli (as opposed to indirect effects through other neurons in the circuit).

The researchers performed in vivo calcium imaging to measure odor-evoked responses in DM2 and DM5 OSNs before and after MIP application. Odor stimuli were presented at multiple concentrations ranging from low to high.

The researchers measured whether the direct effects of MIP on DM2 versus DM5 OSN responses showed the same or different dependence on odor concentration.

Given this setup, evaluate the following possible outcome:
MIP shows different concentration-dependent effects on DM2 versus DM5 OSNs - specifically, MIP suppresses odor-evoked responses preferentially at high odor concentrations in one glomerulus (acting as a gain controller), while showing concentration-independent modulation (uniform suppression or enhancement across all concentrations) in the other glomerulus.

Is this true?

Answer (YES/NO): YES